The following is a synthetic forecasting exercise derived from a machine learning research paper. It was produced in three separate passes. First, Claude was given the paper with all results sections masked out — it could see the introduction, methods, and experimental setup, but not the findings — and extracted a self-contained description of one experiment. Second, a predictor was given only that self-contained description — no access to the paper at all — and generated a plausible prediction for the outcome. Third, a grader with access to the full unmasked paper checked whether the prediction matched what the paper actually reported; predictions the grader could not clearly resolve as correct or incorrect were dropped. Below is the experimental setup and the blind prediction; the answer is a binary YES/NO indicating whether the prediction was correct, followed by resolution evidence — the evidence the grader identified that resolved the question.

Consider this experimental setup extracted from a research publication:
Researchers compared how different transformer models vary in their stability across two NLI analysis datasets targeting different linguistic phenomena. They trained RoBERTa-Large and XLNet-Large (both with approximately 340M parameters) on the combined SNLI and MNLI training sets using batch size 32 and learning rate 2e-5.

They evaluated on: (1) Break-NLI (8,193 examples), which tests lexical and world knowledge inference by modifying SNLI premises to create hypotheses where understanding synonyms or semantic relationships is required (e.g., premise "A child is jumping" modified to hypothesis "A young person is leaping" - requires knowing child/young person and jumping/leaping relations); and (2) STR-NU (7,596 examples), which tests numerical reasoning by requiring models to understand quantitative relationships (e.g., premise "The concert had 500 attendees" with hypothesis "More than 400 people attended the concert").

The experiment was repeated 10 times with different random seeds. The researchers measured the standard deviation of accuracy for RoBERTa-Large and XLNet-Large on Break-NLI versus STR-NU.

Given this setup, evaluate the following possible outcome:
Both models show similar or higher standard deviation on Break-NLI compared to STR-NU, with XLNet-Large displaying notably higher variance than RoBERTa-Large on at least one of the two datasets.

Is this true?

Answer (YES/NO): NO